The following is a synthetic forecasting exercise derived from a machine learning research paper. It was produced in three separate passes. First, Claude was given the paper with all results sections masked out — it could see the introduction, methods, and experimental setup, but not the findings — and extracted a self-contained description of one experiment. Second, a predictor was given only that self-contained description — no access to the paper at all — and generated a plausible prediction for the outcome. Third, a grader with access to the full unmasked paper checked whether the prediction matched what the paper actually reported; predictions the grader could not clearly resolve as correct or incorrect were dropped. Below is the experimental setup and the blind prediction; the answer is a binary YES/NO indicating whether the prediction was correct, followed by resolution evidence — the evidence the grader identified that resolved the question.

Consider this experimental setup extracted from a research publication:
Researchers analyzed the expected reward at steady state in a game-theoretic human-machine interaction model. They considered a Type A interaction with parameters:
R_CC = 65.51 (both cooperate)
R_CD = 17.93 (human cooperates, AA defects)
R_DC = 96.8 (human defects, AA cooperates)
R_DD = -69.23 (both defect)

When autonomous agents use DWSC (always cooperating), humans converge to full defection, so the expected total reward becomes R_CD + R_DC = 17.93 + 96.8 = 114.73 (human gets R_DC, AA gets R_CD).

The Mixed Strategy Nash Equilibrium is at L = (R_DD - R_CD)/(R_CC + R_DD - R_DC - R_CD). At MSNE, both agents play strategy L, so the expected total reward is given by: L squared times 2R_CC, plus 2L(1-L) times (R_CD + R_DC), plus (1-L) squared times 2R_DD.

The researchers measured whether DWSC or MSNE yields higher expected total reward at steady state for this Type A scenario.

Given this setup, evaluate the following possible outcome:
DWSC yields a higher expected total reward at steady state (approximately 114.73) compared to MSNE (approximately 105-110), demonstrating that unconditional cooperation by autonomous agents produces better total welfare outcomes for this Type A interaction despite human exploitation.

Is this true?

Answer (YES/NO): YES